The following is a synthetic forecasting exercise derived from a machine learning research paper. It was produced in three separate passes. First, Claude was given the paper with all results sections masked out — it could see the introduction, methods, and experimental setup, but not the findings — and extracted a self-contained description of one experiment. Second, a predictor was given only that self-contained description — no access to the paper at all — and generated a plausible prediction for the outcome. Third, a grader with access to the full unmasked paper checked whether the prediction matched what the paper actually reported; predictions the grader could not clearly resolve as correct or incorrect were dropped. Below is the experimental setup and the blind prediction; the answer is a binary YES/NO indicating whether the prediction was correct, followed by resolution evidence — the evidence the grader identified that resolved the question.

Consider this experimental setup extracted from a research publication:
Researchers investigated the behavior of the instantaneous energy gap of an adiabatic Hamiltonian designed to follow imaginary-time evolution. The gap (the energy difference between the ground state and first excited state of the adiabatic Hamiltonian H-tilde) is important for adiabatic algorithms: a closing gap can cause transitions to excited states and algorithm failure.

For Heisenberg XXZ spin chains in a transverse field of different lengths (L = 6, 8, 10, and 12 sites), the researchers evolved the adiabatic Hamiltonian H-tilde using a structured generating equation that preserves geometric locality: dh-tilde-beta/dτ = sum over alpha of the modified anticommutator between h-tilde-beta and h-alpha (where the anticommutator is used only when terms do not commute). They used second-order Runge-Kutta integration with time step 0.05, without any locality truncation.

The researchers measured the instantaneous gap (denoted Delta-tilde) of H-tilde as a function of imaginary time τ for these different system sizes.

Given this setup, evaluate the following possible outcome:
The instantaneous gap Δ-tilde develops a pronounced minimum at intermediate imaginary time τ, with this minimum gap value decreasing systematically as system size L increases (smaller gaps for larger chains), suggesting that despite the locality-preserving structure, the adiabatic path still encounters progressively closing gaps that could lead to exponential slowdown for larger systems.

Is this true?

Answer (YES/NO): YES